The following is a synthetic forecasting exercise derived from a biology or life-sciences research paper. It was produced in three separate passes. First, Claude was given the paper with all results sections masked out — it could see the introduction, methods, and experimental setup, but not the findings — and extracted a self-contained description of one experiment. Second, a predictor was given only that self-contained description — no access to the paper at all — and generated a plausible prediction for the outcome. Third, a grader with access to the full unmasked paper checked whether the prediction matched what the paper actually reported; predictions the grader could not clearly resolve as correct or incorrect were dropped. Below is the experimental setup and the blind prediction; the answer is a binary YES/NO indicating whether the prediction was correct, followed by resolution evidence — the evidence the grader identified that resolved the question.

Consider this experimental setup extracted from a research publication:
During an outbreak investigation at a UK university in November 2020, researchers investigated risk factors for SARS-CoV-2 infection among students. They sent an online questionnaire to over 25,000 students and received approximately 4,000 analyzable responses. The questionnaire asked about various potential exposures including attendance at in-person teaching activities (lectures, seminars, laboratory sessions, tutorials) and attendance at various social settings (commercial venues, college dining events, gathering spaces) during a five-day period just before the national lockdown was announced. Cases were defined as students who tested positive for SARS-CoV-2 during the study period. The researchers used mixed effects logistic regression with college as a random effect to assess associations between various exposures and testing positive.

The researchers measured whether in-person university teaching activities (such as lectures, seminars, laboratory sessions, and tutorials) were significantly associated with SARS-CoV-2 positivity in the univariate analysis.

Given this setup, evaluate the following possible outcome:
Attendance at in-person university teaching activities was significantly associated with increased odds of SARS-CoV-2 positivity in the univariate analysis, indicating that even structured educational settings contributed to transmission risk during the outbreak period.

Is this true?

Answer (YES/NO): NO